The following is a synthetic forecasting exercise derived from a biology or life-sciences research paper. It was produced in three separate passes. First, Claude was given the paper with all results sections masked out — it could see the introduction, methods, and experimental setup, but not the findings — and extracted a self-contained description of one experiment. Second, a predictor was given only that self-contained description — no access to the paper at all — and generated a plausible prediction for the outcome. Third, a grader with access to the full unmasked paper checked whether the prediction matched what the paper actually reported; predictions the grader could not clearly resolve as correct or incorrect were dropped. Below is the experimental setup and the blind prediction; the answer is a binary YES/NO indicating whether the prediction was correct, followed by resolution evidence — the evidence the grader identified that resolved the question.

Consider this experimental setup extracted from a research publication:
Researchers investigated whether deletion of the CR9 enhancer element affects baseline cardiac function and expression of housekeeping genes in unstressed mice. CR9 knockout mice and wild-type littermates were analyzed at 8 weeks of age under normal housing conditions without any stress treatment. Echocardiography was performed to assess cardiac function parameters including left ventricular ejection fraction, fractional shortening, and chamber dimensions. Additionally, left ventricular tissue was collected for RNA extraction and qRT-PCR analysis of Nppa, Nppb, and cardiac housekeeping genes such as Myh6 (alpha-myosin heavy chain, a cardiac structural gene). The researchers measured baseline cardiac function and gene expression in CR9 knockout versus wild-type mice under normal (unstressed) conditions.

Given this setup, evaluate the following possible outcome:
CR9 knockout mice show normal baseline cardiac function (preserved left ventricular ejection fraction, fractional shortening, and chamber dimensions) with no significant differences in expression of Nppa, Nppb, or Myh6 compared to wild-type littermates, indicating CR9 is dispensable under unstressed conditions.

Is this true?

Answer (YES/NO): NO